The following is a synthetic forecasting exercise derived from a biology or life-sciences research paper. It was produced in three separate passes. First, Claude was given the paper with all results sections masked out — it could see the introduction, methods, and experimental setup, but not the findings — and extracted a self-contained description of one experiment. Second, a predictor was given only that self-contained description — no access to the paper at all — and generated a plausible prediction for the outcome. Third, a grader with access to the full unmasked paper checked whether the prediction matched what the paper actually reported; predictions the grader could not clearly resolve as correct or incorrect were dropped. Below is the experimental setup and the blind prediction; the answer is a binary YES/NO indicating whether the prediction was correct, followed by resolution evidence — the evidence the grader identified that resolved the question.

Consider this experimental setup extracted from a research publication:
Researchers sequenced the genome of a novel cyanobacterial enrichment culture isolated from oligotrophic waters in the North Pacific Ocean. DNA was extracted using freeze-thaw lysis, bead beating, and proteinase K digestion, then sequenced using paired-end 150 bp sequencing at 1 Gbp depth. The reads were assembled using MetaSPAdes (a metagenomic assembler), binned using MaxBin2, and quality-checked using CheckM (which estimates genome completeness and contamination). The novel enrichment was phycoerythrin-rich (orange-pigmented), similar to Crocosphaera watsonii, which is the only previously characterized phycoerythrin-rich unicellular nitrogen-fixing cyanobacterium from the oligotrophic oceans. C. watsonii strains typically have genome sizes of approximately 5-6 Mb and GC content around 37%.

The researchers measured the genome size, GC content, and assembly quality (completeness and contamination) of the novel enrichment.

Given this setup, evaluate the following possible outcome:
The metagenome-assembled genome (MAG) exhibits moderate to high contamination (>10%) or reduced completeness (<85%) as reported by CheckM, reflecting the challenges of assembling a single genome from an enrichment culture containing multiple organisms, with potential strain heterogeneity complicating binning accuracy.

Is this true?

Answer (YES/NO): NO